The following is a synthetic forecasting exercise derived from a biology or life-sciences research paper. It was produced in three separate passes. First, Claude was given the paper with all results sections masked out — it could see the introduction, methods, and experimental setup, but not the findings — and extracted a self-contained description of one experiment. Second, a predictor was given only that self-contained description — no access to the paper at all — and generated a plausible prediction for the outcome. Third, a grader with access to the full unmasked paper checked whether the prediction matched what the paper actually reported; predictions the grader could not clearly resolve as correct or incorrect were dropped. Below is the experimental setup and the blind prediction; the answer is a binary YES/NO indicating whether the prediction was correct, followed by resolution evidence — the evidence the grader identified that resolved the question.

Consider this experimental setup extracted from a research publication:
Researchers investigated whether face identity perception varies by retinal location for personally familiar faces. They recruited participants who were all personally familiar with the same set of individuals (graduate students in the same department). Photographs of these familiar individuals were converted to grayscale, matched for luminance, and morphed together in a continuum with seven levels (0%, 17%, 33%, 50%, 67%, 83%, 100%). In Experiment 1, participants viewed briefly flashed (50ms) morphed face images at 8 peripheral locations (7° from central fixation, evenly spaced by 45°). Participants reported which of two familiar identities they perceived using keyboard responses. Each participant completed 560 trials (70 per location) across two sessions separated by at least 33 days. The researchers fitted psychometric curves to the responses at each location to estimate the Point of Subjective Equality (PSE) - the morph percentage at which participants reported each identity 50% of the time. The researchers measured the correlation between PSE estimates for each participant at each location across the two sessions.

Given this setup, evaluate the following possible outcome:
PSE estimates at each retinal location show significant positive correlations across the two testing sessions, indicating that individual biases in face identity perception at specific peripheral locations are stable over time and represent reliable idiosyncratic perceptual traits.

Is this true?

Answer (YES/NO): YES